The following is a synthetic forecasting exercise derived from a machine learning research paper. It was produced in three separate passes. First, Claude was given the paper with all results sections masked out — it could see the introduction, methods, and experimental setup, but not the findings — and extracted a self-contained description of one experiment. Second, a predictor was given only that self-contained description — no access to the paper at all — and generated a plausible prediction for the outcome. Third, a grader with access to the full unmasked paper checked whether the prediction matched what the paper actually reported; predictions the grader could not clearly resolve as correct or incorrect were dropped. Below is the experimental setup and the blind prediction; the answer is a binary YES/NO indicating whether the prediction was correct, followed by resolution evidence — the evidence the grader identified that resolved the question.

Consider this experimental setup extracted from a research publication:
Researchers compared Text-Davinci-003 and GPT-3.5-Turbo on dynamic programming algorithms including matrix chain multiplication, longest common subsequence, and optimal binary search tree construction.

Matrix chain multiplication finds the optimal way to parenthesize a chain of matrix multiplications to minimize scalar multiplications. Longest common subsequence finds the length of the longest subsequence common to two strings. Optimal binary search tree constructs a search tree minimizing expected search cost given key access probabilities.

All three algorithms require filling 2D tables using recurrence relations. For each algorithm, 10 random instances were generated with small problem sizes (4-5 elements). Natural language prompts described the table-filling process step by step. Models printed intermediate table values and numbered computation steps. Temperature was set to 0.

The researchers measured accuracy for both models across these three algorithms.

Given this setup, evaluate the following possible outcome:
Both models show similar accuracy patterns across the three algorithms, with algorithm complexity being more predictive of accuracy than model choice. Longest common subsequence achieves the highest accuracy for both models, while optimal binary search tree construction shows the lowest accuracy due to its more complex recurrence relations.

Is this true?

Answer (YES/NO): NO